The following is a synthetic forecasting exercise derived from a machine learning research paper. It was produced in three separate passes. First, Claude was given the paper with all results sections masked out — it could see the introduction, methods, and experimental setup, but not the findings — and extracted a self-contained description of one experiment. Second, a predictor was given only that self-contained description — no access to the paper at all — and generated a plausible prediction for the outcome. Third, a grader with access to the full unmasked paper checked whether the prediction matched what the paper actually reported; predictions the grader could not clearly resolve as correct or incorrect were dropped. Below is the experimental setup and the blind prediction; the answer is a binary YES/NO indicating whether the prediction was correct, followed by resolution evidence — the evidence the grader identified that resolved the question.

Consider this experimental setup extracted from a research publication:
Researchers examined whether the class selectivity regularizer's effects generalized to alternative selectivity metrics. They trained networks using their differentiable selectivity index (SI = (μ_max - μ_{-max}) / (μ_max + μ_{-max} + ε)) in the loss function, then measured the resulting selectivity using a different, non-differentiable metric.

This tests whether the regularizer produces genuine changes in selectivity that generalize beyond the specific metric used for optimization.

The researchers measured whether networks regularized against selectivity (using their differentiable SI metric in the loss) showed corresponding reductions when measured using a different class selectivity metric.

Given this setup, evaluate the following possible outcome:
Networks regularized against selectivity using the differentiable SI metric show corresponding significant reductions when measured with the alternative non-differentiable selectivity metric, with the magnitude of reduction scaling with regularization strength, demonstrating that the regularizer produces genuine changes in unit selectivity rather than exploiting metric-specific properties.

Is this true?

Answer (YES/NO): YES